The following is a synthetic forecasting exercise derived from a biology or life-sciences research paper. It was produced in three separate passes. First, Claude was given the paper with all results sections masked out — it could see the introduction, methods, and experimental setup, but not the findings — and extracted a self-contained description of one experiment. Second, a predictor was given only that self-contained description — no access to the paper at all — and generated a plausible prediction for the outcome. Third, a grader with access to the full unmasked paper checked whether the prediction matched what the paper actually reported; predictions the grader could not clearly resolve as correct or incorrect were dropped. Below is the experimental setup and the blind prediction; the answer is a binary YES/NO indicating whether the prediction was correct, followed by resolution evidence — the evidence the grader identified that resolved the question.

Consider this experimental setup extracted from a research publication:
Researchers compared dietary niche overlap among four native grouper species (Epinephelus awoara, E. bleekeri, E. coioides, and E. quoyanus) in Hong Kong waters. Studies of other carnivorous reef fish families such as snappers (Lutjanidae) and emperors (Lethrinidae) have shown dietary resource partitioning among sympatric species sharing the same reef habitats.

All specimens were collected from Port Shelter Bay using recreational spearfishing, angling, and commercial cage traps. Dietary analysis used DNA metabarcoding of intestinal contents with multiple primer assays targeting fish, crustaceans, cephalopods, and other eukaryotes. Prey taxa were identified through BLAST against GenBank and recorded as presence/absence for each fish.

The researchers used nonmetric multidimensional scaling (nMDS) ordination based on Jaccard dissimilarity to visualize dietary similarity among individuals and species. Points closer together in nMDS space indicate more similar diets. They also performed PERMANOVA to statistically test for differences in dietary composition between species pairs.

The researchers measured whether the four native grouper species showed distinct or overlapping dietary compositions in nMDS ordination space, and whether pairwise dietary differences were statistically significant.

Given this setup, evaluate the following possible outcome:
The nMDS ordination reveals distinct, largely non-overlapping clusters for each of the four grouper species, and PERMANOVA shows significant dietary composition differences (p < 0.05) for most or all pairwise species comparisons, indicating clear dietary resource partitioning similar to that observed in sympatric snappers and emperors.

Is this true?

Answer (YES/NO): NO